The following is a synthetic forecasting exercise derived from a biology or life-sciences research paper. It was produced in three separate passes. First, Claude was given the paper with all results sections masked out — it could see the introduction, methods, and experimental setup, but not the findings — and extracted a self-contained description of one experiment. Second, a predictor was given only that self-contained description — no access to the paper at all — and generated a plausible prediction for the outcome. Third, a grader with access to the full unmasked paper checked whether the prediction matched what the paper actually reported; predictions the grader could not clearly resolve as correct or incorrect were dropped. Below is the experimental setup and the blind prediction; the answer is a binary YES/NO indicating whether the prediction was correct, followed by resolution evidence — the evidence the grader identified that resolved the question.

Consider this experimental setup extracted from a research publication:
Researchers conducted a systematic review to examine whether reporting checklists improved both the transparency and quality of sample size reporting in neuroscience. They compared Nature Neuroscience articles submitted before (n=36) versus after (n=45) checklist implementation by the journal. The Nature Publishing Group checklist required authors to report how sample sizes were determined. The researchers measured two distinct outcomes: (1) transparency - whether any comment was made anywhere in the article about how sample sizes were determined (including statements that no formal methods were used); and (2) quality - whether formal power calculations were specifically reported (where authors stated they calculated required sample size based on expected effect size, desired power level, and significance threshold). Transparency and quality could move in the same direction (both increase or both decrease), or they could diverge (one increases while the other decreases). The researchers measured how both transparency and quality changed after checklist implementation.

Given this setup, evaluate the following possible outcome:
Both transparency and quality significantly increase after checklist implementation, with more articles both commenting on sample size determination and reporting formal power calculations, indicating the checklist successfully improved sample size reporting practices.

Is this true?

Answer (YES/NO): NO